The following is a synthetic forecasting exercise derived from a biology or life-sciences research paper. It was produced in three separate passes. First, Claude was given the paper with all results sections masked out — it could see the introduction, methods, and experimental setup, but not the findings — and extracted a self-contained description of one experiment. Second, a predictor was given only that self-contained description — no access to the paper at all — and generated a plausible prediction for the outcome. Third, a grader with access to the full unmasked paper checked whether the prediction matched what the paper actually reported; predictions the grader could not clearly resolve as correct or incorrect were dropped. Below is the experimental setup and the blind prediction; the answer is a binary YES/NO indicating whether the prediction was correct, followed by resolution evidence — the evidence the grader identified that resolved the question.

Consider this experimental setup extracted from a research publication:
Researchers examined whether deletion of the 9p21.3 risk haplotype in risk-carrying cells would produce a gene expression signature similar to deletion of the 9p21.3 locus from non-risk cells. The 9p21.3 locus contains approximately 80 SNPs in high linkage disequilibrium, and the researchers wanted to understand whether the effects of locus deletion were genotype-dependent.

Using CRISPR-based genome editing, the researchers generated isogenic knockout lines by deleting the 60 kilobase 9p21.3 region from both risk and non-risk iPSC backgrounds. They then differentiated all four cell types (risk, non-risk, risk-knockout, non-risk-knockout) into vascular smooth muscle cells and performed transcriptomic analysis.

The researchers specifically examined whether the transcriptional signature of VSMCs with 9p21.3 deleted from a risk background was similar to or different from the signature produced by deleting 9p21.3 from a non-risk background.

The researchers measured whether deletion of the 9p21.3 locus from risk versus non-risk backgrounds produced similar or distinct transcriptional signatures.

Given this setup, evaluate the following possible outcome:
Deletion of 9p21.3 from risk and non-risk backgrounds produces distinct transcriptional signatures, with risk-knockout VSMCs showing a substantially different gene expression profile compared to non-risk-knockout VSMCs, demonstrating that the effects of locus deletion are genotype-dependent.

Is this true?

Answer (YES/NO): NO